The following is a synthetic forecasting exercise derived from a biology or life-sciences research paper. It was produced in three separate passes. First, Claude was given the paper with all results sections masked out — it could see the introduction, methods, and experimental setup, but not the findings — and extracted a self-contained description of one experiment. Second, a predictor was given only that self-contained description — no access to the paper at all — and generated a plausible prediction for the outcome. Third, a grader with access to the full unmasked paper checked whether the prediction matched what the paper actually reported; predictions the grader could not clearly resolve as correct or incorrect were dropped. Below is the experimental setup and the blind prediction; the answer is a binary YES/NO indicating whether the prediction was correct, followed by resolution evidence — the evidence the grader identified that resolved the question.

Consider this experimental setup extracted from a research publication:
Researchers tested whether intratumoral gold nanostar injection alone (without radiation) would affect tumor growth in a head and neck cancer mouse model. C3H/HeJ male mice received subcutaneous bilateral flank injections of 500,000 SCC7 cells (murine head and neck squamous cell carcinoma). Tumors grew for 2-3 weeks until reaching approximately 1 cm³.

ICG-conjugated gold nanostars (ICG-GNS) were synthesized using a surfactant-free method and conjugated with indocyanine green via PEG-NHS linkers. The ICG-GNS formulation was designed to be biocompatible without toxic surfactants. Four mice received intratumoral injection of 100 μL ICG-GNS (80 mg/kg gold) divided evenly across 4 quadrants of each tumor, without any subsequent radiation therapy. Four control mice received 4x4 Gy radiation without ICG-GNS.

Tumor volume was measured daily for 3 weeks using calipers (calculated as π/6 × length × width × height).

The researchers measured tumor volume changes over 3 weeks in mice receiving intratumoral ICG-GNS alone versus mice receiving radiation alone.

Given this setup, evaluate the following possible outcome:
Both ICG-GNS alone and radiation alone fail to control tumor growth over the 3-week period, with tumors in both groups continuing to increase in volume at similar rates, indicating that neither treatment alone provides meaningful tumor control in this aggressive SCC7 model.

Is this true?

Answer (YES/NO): NO